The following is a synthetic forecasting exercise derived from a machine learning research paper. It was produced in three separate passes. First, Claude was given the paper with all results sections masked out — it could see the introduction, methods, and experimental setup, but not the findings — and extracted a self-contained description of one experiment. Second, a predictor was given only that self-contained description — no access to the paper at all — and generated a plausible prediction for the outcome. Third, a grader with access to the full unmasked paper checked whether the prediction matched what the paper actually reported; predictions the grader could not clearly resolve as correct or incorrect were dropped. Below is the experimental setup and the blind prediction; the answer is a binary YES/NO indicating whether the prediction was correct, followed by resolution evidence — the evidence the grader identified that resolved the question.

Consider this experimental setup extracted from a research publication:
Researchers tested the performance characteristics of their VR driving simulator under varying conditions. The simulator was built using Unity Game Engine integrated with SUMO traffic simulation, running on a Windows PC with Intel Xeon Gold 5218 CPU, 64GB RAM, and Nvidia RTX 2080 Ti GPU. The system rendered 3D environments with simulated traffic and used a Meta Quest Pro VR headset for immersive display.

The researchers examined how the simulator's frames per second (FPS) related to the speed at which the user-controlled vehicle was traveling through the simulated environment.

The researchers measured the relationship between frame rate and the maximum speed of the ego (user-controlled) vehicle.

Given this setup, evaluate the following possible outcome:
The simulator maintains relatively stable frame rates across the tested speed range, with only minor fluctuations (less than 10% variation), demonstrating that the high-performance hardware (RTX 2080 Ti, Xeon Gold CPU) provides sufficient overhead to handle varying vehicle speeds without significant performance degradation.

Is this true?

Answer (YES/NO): NO